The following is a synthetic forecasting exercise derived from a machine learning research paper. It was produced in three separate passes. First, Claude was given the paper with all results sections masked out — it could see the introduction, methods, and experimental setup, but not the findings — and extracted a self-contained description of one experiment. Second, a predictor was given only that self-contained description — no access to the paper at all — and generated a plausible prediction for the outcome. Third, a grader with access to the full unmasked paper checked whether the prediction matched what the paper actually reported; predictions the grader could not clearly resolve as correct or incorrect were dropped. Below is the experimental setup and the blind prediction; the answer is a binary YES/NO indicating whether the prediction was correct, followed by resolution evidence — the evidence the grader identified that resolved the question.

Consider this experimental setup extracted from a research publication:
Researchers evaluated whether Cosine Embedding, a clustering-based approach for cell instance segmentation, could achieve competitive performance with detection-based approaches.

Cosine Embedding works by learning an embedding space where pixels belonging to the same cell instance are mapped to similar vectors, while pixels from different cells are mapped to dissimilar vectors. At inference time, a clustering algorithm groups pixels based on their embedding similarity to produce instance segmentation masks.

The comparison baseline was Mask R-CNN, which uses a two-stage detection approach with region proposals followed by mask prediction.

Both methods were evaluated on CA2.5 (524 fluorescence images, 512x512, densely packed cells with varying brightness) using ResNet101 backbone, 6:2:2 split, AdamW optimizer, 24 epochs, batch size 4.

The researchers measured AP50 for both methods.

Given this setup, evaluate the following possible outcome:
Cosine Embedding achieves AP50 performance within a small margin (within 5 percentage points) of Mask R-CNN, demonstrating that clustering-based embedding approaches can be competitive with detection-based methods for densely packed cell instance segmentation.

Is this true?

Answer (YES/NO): NO